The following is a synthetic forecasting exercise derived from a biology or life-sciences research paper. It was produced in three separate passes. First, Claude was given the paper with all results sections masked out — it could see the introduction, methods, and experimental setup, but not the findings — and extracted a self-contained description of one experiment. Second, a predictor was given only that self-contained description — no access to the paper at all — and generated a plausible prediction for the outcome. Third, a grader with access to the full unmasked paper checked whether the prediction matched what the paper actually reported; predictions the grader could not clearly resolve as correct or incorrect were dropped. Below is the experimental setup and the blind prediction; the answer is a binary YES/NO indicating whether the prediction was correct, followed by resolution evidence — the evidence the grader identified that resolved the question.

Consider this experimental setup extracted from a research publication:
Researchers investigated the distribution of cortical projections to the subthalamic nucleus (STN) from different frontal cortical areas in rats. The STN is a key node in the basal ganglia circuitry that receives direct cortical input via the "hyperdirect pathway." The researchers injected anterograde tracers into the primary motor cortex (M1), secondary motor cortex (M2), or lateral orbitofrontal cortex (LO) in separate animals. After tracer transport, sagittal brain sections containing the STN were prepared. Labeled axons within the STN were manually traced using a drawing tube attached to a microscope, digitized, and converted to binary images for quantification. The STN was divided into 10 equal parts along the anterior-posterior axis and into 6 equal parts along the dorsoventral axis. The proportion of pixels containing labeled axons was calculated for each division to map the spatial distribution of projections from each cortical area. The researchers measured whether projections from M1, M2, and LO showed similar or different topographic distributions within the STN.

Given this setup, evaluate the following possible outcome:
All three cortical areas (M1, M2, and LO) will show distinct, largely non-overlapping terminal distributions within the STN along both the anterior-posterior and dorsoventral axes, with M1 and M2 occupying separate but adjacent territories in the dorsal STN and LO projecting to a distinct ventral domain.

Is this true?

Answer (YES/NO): NO